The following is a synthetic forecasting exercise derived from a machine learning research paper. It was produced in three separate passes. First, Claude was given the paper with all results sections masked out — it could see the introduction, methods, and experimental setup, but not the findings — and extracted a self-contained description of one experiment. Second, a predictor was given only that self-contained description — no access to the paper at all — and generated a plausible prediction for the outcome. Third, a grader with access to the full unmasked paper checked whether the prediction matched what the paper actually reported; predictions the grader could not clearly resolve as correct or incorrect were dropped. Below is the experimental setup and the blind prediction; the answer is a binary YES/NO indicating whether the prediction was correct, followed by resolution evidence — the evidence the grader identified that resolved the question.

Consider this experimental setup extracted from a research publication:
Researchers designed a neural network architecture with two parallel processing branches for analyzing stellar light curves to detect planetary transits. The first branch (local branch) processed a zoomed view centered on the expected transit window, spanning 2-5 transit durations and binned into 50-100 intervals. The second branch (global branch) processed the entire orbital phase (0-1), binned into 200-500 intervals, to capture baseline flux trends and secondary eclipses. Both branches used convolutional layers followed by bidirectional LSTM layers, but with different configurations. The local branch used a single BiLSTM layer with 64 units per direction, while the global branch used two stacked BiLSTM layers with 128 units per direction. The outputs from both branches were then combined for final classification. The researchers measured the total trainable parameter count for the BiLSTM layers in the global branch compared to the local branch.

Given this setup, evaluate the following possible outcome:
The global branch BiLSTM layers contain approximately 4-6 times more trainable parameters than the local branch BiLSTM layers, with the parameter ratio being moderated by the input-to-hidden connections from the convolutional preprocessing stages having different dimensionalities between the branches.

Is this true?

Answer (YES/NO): NO